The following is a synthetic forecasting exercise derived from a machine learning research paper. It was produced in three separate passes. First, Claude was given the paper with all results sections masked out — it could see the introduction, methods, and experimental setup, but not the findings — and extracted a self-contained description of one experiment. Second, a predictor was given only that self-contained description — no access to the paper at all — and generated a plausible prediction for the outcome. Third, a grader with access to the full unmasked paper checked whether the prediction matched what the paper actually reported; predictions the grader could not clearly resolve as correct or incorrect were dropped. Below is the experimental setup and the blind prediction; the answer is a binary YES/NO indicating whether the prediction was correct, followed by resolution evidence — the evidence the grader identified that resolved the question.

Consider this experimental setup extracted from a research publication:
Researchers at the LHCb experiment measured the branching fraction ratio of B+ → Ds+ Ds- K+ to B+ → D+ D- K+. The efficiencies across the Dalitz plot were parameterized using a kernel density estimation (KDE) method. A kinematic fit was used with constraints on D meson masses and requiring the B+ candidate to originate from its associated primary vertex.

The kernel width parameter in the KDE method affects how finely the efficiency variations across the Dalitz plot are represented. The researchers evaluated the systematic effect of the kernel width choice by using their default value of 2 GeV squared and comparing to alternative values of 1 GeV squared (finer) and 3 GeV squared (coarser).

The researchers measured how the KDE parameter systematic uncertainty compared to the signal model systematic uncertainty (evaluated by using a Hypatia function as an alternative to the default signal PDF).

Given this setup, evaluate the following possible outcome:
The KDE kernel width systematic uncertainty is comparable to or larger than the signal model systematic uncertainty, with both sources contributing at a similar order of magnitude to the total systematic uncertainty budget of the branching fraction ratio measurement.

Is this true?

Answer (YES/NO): YES